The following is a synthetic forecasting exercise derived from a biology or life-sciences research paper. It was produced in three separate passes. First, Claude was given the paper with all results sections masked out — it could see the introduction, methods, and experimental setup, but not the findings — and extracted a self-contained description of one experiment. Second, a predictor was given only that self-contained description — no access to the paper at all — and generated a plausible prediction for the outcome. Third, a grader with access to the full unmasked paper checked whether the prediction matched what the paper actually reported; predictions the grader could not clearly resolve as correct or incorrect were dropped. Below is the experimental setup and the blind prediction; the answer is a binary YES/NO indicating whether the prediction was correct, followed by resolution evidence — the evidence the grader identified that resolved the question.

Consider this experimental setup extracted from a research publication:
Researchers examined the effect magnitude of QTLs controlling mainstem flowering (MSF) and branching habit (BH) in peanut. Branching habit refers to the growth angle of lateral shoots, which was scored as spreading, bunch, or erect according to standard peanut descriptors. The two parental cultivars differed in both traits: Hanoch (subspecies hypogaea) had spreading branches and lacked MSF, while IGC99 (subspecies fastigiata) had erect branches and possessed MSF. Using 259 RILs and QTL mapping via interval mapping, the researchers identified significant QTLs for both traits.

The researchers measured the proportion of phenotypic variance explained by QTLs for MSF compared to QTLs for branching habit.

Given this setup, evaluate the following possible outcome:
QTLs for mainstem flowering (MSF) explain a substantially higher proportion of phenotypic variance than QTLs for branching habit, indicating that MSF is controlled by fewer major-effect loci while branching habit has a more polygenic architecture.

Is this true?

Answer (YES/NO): YES